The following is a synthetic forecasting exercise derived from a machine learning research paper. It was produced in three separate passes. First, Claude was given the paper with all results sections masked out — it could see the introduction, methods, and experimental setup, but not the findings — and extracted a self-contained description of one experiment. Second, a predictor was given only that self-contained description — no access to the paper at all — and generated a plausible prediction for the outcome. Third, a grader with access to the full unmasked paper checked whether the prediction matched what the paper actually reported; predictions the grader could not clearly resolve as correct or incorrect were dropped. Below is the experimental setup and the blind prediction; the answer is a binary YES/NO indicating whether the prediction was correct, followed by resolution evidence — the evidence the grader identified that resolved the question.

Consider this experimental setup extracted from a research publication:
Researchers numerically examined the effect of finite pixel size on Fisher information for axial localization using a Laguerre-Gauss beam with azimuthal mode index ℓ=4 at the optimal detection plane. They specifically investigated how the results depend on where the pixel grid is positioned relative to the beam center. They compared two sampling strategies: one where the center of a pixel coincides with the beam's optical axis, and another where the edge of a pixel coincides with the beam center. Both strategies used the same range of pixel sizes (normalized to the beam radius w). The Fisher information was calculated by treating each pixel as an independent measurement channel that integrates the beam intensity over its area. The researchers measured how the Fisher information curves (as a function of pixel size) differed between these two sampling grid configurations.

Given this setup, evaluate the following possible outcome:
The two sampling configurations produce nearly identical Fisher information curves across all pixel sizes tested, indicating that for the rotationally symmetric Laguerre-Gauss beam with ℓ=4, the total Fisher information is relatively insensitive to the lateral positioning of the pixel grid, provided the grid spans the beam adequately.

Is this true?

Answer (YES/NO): NO